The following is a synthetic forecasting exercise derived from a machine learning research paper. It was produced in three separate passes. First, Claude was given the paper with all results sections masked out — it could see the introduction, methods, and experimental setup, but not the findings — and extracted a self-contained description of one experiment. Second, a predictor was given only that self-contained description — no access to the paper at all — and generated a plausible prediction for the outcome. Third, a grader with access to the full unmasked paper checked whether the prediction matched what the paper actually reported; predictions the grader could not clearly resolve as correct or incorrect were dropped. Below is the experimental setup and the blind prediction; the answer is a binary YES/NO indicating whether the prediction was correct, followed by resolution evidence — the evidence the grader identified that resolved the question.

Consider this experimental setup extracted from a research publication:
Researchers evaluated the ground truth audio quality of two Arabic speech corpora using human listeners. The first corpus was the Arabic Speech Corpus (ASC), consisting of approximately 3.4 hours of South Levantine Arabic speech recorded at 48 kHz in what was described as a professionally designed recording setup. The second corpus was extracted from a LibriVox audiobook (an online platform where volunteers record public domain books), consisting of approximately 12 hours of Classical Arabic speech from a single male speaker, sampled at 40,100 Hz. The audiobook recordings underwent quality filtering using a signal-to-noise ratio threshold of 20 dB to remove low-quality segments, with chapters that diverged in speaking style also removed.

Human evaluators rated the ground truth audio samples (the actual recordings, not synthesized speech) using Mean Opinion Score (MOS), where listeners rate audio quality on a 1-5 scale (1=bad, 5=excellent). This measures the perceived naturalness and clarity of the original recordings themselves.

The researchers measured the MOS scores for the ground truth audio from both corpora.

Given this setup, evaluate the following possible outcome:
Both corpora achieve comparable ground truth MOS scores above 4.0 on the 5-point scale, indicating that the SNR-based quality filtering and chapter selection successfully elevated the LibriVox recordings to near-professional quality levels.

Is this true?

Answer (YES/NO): NO